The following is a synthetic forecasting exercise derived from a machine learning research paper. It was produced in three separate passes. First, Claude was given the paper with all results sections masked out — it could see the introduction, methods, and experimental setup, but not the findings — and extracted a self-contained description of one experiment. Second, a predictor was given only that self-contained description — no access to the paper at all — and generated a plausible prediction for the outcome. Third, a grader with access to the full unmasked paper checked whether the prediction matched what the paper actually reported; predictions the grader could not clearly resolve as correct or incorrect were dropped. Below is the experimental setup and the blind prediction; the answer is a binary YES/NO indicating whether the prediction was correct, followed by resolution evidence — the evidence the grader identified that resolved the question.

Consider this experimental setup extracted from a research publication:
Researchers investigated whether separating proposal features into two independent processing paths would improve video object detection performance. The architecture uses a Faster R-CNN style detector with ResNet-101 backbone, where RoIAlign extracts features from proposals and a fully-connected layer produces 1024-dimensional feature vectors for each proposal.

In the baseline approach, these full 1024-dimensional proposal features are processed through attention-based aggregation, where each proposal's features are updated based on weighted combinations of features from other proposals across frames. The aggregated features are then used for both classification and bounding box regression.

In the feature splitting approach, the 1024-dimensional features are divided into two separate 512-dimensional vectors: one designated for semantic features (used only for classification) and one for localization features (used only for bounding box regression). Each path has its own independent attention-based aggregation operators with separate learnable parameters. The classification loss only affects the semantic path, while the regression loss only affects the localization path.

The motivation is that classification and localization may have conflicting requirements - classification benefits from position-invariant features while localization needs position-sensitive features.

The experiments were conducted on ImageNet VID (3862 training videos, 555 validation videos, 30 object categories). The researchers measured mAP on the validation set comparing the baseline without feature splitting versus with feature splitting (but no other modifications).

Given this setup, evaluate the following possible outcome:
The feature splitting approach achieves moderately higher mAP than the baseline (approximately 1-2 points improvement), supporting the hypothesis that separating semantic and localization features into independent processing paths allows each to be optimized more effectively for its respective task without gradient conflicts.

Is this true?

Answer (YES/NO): NO